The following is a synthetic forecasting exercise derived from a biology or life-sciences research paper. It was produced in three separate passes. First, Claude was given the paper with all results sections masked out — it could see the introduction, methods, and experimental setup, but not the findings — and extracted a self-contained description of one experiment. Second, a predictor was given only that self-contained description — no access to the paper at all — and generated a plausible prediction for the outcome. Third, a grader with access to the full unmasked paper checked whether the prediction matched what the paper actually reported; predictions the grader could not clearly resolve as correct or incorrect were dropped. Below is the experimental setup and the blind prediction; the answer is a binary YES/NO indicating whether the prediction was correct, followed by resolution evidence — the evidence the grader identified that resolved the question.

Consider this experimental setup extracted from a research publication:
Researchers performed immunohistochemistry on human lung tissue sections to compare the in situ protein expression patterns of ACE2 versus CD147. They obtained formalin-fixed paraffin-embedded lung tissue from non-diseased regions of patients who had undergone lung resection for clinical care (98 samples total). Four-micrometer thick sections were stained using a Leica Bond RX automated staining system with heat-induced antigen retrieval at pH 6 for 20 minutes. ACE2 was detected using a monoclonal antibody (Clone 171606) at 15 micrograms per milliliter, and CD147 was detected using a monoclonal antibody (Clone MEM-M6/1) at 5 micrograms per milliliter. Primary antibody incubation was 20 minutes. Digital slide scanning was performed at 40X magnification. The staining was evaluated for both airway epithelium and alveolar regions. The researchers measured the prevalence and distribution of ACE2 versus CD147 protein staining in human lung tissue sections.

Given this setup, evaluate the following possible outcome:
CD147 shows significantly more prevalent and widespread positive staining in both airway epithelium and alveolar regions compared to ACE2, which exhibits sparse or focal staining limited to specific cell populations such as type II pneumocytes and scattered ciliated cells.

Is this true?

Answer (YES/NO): NO